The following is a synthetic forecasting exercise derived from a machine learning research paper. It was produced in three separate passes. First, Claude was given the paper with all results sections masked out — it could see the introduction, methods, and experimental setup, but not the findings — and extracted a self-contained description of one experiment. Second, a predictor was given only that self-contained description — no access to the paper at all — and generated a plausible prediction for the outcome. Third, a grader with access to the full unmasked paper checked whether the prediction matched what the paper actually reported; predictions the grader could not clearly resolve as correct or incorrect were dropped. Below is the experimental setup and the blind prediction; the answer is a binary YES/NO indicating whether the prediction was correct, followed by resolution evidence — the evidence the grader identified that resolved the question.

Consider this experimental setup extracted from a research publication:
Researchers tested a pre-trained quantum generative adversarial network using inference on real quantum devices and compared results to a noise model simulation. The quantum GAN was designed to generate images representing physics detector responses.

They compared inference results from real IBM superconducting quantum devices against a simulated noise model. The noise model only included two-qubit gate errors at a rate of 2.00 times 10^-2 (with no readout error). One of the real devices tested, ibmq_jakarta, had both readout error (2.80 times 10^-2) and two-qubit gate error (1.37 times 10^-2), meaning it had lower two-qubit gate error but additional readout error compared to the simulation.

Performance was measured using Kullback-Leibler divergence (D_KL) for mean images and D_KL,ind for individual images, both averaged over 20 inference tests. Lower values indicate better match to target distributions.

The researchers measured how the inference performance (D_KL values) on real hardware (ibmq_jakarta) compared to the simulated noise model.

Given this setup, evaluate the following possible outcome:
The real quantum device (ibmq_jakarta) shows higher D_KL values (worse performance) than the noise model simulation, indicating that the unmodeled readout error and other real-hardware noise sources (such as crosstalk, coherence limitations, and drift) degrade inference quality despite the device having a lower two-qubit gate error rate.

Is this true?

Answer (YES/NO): YES